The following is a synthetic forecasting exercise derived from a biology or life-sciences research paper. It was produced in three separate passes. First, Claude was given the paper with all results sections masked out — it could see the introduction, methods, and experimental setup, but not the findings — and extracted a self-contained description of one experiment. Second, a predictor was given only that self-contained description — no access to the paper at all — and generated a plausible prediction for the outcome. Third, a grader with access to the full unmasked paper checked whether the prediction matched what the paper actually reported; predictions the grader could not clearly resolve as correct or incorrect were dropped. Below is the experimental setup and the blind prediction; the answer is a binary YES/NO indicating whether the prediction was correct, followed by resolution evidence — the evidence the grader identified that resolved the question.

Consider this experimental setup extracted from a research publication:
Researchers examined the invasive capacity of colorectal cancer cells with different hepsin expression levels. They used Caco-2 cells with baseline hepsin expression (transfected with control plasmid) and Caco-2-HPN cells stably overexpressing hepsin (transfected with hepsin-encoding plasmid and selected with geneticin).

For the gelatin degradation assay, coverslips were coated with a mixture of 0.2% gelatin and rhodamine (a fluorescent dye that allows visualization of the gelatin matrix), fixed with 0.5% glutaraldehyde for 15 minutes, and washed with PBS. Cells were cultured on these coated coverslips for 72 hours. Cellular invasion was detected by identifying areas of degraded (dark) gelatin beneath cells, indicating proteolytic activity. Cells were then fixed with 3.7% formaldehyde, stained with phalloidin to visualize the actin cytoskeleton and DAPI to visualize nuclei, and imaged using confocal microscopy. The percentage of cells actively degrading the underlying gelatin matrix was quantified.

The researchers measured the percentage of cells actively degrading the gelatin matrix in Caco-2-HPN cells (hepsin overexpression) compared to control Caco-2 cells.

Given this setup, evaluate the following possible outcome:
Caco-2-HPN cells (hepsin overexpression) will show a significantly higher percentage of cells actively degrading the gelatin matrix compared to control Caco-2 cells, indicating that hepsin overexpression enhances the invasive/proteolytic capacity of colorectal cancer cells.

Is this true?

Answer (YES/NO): YES